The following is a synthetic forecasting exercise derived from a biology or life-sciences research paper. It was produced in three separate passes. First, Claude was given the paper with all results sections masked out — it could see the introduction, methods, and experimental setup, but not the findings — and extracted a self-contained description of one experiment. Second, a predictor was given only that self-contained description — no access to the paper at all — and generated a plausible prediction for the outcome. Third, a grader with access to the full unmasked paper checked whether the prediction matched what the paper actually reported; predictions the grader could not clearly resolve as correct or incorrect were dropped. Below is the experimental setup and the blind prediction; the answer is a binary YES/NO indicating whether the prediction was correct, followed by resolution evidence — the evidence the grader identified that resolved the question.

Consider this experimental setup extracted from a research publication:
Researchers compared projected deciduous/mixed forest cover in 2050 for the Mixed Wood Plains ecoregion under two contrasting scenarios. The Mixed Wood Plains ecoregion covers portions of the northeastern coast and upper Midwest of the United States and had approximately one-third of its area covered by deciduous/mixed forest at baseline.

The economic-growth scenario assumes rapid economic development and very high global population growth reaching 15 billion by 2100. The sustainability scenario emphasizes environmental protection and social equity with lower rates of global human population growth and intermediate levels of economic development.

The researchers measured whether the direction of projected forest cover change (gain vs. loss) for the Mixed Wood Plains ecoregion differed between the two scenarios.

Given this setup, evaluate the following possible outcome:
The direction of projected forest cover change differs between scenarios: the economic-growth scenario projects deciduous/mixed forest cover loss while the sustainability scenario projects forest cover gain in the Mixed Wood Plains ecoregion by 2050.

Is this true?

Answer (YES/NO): YES